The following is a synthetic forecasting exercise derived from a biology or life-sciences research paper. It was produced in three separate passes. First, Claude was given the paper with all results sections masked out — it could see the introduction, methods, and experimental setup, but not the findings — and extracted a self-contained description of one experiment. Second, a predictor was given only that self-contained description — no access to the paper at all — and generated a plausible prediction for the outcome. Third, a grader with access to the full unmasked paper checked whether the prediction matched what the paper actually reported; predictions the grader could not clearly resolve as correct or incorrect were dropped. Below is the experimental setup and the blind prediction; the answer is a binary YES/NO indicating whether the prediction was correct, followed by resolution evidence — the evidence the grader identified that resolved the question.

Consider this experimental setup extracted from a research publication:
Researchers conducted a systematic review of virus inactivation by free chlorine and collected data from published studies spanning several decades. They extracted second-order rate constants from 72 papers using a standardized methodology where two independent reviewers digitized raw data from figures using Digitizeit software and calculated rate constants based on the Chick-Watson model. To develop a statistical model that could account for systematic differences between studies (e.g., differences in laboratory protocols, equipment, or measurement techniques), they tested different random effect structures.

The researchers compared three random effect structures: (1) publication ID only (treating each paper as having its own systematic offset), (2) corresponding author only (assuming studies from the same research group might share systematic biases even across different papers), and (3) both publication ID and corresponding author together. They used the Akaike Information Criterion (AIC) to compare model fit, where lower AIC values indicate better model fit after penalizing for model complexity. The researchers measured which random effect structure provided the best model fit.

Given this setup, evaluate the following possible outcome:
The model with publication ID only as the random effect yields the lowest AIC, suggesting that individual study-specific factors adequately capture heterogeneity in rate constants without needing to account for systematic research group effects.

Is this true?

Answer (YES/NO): YES